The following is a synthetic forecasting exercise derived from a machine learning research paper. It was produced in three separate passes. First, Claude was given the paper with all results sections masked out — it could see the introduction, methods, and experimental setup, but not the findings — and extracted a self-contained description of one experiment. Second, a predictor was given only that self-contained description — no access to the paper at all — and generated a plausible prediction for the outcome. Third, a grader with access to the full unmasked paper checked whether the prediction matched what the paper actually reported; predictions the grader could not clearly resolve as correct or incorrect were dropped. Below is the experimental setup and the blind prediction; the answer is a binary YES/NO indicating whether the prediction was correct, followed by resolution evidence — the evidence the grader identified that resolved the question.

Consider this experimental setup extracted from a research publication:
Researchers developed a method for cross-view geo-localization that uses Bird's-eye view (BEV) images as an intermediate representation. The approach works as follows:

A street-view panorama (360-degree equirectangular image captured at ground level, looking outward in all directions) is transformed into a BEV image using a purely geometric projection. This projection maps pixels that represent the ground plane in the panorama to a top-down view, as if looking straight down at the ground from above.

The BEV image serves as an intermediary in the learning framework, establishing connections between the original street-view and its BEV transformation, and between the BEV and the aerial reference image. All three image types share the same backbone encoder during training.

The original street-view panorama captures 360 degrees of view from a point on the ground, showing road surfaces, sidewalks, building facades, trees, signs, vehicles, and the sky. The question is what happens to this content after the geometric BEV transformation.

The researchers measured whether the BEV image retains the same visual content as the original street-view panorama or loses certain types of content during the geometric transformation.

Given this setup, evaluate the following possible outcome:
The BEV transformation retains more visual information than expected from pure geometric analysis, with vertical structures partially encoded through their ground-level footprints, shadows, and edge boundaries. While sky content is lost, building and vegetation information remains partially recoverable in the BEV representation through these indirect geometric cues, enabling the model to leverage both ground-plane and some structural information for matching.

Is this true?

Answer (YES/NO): NO